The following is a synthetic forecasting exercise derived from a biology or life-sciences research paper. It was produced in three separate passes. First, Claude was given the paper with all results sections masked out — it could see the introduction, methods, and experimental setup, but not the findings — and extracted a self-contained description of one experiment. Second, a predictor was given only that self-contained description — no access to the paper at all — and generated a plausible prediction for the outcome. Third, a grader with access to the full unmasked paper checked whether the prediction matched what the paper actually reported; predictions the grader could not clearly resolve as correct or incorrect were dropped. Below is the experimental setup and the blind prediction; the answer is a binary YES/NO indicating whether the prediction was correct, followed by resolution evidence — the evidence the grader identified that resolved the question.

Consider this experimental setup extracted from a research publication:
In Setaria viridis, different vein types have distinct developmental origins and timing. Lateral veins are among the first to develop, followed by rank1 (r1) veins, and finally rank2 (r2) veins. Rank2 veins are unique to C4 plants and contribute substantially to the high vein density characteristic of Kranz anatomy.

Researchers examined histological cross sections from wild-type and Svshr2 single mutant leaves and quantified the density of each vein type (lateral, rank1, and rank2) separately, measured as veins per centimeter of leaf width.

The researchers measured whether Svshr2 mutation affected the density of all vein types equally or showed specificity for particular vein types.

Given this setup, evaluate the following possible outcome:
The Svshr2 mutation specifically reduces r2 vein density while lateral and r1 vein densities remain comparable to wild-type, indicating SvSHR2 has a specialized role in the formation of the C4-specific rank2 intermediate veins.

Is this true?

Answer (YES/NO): YES